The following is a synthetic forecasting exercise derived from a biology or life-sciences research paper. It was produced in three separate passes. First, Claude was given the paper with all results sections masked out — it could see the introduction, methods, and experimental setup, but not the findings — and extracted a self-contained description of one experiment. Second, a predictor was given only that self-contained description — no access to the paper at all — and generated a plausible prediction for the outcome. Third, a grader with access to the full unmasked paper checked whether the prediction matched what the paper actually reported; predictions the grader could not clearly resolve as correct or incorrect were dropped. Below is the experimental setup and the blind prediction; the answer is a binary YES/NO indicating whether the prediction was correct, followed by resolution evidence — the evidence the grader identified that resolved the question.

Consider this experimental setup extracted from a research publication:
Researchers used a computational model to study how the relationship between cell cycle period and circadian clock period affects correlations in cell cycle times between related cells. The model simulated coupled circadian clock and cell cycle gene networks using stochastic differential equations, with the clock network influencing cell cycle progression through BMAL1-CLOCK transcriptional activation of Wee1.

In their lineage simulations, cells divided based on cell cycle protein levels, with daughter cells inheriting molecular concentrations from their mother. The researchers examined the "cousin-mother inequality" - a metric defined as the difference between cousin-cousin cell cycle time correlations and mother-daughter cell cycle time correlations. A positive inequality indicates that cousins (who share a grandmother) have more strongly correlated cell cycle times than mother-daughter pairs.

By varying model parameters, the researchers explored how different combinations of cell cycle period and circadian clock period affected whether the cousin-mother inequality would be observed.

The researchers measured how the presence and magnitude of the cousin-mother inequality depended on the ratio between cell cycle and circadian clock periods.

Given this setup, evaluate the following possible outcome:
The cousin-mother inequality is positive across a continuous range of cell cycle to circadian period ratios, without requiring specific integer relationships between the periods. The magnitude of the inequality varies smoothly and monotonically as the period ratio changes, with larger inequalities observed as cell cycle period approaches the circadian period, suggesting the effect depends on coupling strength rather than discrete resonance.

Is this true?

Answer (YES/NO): NO